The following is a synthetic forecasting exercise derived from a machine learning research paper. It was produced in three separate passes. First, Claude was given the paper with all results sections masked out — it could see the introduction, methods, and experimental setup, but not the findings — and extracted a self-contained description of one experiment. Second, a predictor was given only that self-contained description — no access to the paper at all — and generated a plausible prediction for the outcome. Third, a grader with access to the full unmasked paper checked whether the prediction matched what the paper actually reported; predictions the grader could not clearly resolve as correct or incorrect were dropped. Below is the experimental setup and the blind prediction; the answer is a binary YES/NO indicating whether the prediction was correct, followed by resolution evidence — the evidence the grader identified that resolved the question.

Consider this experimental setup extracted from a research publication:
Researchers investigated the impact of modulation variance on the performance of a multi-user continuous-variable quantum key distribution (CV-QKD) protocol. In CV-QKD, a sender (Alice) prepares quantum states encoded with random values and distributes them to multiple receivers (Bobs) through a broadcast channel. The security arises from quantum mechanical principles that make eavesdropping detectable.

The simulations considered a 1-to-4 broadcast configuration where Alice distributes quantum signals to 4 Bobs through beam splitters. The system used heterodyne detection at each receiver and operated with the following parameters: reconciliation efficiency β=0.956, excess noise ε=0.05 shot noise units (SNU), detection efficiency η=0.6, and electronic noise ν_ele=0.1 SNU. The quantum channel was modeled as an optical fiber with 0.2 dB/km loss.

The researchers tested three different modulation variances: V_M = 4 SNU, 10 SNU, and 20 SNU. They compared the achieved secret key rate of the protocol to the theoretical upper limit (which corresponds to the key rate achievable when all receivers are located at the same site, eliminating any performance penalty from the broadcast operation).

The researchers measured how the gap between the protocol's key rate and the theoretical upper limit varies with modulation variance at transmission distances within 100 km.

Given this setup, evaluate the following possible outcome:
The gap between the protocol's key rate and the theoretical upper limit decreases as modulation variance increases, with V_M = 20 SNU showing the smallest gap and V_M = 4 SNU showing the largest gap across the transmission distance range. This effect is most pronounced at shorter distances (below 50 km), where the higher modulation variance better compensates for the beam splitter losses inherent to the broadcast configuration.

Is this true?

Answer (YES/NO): NO